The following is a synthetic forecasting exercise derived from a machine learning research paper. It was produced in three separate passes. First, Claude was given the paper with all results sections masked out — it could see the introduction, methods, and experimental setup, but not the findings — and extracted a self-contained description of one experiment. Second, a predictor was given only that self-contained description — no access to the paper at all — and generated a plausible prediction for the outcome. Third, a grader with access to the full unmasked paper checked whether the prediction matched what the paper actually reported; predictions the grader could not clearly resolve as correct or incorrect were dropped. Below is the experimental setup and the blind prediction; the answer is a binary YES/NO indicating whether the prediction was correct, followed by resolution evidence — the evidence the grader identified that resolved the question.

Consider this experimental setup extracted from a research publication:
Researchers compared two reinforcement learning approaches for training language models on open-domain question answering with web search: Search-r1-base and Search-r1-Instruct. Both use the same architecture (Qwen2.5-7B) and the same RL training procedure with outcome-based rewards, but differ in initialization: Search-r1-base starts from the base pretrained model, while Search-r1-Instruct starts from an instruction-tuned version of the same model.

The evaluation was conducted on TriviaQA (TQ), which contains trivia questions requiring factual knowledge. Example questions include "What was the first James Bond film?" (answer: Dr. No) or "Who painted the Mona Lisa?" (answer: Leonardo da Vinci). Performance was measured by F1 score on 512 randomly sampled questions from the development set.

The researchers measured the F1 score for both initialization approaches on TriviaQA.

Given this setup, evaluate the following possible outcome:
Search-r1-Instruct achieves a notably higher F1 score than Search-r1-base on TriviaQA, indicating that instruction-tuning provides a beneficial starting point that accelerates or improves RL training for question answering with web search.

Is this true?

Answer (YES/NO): NO